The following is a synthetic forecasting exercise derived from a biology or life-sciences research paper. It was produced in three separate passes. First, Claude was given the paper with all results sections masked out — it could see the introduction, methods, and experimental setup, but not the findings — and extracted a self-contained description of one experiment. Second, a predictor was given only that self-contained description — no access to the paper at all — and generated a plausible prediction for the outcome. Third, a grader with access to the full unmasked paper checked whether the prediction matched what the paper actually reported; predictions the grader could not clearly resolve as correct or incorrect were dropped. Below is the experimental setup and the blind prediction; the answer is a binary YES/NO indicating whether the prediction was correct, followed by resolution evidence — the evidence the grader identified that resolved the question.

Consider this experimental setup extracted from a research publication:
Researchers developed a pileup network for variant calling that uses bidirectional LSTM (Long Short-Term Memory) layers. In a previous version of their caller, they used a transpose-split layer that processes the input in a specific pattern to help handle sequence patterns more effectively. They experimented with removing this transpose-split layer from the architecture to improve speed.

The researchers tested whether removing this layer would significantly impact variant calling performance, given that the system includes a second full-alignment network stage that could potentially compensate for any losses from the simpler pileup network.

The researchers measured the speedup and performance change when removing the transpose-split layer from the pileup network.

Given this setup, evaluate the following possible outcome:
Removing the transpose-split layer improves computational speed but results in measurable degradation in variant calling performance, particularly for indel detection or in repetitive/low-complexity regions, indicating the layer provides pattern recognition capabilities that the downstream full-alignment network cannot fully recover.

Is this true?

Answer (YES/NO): NO